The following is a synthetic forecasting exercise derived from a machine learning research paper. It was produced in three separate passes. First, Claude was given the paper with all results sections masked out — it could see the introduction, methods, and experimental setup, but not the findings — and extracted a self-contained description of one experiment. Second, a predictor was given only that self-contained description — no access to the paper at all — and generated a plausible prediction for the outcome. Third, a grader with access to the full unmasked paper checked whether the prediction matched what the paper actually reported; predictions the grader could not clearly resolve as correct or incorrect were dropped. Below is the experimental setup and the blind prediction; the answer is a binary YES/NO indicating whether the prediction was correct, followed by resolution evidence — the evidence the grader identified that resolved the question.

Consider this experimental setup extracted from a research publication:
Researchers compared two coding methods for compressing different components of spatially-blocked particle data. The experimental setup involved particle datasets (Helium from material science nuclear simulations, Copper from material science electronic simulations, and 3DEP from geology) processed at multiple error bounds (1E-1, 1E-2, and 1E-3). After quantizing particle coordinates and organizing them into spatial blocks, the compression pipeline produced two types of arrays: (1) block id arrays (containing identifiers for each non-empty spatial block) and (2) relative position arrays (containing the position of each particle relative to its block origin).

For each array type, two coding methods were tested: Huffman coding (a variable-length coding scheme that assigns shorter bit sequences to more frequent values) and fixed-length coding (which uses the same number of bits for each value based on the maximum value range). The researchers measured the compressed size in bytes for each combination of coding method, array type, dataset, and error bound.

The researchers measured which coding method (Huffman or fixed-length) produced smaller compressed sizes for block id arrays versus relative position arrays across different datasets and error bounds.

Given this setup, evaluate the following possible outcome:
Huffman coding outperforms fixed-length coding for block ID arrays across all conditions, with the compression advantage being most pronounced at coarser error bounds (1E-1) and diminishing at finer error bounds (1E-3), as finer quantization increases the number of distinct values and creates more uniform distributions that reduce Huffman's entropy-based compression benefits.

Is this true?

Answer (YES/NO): NO